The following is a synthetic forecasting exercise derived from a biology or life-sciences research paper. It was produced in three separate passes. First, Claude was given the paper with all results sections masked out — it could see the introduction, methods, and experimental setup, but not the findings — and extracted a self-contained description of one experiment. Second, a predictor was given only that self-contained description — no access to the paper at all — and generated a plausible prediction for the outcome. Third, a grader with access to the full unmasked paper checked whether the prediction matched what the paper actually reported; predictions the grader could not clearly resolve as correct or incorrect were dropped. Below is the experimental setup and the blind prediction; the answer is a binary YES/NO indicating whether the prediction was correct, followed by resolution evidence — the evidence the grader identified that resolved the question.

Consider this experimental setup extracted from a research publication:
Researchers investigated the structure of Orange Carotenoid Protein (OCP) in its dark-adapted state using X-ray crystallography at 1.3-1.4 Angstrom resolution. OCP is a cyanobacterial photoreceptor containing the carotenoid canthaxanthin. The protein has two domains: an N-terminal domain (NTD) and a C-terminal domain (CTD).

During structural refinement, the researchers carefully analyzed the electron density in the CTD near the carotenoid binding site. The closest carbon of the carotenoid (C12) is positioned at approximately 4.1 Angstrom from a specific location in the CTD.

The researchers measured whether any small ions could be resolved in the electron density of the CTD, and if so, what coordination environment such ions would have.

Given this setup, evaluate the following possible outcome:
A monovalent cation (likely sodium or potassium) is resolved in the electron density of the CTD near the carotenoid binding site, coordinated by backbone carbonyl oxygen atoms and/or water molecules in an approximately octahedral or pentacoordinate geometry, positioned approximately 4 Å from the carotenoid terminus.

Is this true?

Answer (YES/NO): NO